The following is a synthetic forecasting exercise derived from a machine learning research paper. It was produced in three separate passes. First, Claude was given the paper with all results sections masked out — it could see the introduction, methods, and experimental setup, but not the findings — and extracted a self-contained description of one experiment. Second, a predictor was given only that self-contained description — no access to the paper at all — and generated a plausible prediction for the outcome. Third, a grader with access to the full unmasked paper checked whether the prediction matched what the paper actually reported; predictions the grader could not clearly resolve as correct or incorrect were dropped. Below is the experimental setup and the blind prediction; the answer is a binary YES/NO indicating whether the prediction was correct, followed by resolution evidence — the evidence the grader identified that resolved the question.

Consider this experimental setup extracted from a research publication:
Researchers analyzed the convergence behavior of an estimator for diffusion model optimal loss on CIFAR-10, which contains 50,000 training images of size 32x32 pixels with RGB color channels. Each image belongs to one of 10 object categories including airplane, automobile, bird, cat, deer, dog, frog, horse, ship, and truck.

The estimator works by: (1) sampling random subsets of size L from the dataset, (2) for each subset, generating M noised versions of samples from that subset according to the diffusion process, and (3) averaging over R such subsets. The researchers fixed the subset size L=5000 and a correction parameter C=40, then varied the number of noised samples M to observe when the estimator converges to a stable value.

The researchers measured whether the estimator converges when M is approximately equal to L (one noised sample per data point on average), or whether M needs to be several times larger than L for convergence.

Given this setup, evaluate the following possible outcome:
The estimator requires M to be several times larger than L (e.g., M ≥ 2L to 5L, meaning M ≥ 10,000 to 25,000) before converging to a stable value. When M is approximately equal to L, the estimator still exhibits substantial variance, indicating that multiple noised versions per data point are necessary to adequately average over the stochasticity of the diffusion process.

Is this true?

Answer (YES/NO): YES